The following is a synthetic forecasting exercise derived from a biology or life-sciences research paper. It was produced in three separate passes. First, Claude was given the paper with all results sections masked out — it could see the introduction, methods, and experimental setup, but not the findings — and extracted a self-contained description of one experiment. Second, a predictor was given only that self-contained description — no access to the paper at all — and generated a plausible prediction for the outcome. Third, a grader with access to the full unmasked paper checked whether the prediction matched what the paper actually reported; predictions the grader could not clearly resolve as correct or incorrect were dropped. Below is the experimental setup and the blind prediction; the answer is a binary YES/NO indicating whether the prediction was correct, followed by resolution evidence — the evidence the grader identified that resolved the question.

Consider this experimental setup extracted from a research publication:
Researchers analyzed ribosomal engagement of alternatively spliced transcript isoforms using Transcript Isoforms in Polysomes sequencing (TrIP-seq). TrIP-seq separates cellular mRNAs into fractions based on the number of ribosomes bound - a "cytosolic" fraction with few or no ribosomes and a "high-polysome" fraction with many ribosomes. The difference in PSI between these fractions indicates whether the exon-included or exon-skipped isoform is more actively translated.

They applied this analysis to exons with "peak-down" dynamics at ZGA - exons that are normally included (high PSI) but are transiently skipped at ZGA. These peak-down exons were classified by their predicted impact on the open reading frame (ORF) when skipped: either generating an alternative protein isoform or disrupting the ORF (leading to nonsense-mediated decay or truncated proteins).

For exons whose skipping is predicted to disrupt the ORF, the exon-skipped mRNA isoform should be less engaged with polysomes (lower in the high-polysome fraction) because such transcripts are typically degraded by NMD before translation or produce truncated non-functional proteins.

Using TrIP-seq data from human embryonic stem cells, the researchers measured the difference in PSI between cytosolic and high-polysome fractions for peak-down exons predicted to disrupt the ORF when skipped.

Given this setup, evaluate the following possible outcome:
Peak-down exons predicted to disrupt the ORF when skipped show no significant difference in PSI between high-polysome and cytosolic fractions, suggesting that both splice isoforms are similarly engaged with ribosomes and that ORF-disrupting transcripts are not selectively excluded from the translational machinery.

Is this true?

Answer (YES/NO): NO